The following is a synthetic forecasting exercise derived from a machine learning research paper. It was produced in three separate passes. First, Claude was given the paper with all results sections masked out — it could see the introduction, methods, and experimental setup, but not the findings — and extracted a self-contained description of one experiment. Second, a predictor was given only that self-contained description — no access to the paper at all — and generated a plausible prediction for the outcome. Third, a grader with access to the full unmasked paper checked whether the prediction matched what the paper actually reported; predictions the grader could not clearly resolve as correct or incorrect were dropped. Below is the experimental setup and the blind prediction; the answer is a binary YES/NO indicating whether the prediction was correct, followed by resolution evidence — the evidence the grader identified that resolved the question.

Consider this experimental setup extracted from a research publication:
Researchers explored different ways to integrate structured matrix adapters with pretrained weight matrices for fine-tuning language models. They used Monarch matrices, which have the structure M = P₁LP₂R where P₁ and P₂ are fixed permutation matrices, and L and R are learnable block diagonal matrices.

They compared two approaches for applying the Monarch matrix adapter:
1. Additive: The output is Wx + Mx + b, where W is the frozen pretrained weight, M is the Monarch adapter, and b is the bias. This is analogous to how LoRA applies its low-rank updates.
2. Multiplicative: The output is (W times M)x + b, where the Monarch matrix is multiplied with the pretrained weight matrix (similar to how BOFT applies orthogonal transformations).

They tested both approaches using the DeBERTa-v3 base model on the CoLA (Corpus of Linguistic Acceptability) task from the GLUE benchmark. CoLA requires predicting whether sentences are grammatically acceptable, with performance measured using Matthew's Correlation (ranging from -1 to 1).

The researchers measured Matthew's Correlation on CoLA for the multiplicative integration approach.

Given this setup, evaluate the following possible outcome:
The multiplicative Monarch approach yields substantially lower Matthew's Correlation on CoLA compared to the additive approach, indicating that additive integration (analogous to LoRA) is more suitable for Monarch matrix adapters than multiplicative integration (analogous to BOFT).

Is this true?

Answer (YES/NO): YES